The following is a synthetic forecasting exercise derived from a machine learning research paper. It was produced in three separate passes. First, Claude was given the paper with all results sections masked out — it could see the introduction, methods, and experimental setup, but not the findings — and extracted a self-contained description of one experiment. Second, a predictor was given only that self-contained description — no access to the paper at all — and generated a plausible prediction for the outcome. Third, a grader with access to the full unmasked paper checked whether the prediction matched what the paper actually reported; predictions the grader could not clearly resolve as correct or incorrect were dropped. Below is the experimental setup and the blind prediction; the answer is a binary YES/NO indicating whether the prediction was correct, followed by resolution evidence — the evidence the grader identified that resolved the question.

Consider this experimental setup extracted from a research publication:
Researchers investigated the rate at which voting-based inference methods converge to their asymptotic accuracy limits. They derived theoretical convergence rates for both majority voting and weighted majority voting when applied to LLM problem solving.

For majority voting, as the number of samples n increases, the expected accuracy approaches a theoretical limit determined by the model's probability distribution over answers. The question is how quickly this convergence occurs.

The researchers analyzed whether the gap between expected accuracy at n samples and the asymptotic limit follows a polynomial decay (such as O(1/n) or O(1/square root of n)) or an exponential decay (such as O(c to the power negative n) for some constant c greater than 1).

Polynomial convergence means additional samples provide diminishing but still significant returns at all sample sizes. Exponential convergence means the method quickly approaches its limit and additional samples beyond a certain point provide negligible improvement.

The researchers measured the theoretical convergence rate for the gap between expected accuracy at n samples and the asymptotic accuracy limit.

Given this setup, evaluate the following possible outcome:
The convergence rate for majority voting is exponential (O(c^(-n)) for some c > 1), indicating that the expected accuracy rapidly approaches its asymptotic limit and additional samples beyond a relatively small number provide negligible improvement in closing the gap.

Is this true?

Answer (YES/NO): YES